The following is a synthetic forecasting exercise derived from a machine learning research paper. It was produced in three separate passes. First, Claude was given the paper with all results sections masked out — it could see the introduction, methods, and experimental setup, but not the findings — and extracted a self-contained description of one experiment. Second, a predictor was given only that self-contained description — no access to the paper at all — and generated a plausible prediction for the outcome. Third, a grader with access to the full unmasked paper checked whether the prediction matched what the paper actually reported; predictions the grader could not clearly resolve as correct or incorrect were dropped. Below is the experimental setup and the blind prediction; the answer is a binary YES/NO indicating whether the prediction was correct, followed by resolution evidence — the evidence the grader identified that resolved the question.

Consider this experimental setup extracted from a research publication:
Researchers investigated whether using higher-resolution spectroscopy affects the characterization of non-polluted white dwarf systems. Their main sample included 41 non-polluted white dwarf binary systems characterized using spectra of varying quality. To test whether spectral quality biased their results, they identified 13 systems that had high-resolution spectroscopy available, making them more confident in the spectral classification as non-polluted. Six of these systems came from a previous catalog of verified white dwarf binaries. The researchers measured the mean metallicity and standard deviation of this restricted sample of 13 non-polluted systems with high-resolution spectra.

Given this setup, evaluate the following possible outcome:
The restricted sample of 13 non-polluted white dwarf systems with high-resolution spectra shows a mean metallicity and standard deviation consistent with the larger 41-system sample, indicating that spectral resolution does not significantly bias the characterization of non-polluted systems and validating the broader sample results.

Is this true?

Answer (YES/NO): YES